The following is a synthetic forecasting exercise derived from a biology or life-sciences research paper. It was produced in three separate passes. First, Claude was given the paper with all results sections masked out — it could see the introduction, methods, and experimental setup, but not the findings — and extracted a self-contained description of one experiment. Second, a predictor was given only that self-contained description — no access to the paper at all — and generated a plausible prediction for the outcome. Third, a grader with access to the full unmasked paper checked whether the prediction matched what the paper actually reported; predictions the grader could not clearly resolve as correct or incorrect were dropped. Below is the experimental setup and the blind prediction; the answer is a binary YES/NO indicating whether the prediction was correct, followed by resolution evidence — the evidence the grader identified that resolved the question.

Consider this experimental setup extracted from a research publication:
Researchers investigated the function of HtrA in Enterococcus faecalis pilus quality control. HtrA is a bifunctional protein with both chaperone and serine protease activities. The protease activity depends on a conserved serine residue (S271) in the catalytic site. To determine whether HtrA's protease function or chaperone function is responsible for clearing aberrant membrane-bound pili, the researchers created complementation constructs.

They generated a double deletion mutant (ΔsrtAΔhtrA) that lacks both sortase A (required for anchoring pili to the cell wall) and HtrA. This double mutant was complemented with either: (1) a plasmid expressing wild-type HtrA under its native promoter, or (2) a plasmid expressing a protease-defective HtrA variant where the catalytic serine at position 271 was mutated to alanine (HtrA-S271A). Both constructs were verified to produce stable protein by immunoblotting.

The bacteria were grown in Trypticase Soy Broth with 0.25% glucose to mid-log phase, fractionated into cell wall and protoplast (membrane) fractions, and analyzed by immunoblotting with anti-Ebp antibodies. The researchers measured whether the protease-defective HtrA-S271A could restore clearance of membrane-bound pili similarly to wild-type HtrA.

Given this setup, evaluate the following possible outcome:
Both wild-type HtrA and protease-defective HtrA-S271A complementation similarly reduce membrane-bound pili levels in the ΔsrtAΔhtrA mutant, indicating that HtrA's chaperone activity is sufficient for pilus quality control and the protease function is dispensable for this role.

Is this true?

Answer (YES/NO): YES